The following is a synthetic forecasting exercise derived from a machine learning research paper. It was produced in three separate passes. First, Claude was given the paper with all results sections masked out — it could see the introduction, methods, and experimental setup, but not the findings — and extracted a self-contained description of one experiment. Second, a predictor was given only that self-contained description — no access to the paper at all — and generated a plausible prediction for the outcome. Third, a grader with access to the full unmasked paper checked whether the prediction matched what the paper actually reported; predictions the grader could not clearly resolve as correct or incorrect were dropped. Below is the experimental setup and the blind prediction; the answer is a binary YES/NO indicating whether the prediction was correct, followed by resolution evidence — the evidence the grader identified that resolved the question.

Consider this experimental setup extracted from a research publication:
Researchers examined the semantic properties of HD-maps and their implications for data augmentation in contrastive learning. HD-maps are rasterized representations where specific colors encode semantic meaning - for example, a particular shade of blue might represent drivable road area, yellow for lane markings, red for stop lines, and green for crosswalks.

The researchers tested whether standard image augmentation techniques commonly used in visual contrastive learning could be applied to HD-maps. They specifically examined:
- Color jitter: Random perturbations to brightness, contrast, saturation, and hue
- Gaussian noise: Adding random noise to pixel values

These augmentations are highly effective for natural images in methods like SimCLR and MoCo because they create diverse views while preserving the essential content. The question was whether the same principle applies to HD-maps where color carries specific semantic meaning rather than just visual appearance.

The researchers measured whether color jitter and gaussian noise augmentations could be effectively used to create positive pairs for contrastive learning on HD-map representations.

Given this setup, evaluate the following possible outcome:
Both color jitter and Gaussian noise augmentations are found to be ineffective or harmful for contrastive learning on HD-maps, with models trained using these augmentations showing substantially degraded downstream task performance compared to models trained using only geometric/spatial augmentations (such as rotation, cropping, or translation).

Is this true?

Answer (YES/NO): NO